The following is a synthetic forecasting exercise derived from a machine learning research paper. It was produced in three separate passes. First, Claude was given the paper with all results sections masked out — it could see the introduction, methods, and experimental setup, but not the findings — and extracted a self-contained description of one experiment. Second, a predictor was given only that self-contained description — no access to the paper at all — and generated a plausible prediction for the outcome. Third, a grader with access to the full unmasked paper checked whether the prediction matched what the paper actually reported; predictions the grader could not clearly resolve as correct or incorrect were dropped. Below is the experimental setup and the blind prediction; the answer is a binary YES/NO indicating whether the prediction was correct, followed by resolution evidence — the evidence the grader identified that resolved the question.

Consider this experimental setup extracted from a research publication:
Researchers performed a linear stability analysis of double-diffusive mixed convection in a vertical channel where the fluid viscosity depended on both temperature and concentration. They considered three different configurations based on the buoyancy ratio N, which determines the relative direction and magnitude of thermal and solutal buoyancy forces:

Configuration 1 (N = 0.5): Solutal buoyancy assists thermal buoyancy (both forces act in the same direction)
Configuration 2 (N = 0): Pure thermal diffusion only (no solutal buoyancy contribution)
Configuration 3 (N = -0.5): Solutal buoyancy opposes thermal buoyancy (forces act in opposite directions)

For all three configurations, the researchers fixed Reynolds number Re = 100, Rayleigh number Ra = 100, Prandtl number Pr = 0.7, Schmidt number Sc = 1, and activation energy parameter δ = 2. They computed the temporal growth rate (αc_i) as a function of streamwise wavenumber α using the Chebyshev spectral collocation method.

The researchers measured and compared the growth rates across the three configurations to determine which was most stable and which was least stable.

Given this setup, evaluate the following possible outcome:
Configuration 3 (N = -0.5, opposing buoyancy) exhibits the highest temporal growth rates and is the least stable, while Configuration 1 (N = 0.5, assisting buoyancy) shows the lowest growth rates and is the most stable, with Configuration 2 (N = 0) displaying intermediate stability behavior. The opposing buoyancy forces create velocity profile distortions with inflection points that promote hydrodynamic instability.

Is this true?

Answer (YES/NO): NO